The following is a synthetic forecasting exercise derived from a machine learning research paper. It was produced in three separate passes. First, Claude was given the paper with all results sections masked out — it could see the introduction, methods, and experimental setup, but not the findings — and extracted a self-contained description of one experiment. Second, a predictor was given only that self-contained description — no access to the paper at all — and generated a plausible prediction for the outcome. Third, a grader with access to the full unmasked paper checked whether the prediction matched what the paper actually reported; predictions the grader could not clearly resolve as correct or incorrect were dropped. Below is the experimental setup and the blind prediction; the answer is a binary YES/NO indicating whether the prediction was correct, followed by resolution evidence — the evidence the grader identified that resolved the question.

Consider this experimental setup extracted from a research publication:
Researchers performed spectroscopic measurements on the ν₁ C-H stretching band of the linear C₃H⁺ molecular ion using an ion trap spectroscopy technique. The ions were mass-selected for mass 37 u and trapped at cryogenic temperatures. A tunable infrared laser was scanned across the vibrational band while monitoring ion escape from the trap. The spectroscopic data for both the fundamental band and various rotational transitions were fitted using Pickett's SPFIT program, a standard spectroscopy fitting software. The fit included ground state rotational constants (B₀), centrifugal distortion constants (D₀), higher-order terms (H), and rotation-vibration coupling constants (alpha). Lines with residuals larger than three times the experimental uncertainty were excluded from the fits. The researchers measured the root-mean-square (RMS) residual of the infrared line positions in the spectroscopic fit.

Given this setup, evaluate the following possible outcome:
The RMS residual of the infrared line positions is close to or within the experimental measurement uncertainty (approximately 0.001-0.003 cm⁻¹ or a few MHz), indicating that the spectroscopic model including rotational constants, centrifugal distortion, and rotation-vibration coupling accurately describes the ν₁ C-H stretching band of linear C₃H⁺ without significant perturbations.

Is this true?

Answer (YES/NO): YES